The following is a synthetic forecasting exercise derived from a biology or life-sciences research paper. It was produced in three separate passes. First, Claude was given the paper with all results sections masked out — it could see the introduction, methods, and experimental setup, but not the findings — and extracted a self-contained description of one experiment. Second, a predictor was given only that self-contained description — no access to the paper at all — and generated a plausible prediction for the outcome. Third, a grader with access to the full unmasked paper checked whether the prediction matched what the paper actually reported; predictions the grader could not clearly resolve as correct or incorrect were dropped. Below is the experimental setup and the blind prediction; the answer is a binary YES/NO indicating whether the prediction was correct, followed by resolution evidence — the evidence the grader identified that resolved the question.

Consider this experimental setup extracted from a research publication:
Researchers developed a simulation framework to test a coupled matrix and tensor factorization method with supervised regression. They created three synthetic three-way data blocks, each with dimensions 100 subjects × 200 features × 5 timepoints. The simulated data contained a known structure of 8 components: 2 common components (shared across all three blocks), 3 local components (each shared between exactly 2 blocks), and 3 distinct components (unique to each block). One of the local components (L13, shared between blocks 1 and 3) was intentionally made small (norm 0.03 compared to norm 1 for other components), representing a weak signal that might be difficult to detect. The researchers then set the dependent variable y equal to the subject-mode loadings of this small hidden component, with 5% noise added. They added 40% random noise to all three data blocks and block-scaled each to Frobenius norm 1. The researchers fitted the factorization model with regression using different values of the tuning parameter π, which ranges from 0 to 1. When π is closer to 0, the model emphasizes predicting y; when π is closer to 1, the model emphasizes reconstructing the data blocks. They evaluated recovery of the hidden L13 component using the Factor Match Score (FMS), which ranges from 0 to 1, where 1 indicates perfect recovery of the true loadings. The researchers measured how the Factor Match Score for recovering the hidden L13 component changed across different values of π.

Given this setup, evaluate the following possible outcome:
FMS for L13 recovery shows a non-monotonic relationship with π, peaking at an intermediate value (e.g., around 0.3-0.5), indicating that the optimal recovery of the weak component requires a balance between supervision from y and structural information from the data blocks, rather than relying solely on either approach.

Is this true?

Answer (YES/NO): NO